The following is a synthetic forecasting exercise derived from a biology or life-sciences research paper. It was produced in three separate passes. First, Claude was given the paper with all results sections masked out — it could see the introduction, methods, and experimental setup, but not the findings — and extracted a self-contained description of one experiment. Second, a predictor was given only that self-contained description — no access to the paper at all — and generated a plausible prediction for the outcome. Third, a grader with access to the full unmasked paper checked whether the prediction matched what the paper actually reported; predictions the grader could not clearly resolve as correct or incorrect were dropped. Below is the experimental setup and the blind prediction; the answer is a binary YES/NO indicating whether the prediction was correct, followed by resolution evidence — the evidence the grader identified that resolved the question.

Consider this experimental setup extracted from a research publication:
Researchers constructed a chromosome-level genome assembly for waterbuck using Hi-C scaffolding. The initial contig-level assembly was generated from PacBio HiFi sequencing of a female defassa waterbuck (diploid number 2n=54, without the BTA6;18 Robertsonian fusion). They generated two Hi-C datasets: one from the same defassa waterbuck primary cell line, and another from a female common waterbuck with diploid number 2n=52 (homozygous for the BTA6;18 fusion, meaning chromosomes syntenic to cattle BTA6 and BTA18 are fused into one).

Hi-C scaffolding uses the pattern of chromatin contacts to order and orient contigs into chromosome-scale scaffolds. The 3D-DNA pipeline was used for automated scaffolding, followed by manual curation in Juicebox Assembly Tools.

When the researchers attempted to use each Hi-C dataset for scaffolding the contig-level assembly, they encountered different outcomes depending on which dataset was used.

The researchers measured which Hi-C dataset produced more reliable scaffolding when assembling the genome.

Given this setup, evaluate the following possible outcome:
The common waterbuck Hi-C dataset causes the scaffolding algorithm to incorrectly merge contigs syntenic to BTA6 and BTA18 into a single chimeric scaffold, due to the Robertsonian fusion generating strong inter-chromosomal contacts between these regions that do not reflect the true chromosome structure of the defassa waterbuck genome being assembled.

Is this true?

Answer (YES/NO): YES